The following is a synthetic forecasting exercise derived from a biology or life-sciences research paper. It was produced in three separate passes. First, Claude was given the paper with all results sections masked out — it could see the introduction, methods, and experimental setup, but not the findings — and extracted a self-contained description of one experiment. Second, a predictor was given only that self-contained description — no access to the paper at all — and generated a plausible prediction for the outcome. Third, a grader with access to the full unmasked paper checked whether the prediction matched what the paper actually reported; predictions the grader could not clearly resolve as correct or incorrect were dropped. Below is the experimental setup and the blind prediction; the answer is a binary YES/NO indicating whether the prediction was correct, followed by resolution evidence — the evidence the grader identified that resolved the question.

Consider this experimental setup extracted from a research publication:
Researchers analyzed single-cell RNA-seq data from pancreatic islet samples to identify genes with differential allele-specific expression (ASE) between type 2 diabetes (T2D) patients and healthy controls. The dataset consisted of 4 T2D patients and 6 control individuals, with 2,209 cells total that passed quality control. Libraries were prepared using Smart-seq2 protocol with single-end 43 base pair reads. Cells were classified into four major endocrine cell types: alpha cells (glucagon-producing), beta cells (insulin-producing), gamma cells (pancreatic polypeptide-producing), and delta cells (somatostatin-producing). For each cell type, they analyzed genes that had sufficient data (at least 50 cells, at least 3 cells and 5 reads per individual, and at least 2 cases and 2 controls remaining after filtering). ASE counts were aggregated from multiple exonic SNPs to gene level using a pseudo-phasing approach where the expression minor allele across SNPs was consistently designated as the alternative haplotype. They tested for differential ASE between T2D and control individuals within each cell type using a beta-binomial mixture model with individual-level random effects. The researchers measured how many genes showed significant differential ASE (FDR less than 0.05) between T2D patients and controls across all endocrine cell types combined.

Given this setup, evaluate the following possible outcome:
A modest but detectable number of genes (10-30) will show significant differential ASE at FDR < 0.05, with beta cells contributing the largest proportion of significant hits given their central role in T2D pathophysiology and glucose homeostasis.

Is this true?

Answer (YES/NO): NO